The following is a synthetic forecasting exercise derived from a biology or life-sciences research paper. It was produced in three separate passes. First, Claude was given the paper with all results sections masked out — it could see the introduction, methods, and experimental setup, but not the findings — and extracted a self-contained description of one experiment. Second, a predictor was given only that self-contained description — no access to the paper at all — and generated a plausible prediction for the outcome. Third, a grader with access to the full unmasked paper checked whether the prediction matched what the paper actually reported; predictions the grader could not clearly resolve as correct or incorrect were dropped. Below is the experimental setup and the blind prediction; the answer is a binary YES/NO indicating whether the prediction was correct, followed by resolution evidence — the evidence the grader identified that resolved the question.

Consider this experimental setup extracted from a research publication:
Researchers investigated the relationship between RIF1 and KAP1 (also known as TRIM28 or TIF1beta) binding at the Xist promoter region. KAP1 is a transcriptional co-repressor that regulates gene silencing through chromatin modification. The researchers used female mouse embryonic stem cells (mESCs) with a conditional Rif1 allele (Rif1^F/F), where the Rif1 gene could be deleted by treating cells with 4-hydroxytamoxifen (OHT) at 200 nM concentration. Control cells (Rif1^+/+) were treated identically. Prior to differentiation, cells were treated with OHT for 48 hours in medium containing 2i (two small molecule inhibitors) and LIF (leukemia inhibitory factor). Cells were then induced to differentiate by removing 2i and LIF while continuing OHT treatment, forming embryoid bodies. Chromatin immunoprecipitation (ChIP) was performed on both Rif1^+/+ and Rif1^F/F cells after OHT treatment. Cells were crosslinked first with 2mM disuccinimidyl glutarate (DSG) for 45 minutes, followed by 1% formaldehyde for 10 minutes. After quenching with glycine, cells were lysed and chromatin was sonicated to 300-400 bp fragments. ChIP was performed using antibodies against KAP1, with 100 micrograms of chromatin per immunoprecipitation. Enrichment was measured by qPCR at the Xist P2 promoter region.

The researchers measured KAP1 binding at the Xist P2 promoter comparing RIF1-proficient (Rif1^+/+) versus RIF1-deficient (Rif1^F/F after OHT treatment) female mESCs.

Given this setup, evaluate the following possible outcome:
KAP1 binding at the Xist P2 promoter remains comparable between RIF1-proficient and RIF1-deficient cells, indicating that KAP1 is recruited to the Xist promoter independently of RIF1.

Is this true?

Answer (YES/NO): NO